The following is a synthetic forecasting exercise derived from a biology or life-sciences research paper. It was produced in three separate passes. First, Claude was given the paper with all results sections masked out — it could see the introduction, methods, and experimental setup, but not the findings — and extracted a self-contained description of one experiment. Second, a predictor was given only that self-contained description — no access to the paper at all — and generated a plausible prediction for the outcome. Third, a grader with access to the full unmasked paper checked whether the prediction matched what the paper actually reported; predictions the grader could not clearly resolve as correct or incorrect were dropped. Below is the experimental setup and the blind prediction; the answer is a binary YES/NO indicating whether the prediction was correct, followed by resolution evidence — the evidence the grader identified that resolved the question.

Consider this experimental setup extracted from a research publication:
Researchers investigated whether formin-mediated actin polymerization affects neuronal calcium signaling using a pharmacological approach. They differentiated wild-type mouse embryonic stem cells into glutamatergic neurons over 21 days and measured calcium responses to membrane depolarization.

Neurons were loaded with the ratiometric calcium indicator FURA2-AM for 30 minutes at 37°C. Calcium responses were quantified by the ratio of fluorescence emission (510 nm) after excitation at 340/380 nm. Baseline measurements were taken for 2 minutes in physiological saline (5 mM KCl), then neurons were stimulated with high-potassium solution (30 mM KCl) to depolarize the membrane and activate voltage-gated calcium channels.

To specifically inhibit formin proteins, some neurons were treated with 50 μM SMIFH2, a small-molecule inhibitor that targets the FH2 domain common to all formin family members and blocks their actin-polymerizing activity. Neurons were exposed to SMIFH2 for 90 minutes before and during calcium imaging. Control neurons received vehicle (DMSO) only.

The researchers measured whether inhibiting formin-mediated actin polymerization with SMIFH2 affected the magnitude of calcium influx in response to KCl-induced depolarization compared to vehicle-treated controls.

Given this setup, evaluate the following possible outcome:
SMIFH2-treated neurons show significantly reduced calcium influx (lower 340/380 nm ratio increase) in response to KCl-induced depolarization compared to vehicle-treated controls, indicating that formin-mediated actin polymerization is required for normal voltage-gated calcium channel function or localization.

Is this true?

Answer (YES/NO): NO